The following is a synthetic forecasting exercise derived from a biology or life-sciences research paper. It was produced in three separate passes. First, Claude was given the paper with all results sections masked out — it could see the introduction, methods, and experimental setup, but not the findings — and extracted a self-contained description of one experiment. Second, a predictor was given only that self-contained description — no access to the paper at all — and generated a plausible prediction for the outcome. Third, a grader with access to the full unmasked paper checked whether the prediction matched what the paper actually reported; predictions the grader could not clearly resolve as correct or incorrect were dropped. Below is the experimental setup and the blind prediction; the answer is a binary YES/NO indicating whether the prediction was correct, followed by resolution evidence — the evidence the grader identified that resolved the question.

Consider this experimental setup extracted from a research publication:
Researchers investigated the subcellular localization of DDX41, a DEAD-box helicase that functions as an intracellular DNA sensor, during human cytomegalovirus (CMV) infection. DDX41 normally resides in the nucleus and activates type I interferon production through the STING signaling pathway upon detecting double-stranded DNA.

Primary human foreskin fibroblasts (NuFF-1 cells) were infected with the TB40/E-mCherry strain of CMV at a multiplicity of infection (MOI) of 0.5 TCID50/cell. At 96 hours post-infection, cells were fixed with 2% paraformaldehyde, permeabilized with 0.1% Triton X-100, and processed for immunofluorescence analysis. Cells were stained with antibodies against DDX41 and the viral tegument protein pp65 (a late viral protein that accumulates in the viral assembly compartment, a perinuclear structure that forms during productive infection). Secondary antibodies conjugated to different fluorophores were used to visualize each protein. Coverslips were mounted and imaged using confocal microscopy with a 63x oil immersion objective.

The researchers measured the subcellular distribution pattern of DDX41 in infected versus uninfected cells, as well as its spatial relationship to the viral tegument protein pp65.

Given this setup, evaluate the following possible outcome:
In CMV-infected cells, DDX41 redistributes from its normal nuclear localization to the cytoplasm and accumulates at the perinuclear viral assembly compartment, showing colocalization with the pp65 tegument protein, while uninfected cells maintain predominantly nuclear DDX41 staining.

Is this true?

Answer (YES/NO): YES